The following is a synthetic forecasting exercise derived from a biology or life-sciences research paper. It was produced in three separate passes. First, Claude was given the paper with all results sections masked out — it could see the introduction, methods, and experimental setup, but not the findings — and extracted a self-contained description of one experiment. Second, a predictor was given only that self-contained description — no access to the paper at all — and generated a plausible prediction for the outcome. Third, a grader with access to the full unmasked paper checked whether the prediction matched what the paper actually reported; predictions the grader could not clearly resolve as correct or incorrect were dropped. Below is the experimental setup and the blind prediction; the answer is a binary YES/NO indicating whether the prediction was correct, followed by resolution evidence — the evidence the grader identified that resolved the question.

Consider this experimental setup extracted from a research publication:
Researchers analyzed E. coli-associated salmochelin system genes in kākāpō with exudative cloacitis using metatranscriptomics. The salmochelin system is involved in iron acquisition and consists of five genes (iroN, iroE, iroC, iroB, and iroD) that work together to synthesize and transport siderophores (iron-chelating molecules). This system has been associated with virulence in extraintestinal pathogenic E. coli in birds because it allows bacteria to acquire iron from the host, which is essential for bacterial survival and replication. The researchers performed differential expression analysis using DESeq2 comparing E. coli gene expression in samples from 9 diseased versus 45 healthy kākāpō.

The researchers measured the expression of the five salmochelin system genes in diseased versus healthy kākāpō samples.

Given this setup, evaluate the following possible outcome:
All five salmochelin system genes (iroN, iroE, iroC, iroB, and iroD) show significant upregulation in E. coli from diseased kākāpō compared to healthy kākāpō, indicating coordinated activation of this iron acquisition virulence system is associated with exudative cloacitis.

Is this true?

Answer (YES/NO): YES